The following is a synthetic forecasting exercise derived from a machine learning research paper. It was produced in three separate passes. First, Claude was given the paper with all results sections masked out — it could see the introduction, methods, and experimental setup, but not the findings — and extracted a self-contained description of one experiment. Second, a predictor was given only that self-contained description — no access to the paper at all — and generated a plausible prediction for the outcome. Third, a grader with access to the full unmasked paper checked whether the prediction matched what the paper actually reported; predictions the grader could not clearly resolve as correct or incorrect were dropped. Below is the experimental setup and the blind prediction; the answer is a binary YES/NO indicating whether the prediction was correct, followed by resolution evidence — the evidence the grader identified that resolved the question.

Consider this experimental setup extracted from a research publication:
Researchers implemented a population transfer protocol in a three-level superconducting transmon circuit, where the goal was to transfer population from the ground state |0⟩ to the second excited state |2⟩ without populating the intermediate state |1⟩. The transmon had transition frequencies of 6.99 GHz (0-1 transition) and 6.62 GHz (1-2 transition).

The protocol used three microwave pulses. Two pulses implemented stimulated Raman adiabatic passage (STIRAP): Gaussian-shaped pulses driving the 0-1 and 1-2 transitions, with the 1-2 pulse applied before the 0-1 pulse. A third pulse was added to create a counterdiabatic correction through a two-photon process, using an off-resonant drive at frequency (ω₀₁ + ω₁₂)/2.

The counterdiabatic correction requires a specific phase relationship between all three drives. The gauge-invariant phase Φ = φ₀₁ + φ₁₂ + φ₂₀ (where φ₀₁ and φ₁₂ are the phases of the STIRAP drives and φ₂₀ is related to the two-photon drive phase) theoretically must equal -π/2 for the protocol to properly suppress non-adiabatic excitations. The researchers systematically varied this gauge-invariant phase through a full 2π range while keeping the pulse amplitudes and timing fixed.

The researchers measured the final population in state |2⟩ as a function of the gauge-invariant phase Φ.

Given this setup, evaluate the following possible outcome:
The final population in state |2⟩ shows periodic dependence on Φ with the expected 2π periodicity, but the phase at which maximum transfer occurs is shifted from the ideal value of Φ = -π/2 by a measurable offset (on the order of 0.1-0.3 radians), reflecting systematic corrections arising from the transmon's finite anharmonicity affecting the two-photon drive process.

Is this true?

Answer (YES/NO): NO